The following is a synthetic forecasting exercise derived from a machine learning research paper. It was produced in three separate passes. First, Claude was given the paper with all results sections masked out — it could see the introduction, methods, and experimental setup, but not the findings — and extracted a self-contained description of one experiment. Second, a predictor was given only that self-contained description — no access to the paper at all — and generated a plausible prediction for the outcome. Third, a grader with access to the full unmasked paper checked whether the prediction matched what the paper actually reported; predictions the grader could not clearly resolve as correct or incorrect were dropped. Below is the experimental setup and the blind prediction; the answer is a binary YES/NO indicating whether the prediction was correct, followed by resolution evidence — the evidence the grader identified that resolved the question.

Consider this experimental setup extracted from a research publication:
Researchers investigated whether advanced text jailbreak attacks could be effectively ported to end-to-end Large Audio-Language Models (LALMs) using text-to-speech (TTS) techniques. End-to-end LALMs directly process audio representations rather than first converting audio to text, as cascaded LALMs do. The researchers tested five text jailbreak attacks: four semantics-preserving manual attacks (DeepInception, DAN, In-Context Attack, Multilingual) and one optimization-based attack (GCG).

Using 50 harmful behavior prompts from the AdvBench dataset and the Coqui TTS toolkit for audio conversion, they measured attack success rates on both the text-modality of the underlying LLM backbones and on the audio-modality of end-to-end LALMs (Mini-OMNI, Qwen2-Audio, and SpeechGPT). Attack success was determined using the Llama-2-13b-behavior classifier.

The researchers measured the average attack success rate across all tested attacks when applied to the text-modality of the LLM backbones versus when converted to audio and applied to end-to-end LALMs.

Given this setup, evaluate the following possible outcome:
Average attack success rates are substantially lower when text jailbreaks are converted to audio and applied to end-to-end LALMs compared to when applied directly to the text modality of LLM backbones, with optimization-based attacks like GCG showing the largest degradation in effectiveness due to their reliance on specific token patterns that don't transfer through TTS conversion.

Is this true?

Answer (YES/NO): NO